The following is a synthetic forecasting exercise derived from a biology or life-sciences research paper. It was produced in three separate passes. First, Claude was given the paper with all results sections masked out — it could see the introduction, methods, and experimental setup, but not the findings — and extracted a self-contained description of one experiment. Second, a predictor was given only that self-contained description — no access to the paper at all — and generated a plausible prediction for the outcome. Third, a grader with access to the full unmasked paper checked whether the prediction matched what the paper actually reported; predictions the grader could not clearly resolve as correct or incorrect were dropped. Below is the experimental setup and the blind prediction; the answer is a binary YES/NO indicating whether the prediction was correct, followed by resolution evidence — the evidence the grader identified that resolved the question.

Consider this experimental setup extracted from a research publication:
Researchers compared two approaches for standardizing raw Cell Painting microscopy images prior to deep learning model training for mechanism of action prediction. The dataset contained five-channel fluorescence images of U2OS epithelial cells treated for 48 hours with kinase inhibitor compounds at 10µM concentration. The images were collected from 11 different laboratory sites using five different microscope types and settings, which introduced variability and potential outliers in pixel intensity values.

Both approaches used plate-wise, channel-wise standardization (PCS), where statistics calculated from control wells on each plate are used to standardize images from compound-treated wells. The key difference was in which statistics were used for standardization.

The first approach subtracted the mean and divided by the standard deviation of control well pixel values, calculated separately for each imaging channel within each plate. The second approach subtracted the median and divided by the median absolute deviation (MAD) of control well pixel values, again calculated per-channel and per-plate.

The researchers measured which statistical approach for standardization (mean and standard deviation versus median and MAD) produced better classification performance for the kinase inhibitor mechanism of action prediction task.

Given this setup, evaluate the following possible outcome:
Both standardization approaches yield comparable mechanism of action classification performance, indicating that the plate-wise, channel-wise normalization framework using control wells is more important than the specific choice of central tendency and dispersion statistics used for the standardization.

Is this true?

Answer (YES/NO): NO